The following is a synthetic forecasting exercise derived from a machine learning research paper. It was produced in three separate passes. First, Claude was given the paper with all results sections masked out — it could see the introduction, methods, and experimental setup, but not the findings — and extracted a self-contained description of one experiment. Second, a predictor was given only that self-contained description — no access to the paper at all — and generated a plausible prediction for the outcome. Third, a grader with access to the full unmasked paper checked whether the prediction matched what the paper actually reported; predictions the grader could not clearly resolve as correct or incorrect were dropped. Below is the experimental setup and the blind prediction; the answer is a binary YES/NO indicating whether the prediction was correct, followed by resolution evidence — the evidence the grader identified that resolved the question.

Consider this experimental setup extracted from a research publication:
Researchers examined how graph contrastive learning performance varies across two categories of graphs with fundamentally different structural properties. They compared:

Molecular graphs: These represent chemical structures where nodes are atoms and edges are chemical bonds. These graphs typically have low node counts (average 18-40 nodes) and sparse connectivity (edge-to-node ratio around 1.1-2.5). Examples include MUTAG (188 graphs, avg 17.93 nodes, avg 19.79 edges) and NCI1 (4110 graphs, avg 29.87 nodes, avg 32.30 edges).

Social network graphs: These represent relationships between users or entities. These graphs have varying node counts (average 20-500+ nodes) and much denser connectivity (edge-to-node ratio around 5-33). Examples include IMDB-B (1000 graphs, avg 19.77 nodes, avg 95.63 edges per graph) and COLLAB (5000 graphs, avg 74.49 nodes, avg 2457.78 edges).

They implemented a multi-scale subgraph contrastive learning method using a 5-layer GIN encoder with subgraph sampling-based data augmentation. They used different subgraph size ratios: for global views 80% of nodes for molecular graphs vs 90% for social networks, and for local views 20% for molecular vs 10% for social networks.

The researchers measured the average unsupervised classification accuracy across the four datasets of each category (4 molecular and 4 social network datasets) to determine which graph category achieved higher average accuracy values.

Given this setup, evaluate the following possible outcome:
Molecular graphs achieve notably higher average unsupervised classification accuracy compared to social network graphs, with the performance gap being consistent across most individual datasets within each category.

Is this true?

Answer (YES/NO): NO